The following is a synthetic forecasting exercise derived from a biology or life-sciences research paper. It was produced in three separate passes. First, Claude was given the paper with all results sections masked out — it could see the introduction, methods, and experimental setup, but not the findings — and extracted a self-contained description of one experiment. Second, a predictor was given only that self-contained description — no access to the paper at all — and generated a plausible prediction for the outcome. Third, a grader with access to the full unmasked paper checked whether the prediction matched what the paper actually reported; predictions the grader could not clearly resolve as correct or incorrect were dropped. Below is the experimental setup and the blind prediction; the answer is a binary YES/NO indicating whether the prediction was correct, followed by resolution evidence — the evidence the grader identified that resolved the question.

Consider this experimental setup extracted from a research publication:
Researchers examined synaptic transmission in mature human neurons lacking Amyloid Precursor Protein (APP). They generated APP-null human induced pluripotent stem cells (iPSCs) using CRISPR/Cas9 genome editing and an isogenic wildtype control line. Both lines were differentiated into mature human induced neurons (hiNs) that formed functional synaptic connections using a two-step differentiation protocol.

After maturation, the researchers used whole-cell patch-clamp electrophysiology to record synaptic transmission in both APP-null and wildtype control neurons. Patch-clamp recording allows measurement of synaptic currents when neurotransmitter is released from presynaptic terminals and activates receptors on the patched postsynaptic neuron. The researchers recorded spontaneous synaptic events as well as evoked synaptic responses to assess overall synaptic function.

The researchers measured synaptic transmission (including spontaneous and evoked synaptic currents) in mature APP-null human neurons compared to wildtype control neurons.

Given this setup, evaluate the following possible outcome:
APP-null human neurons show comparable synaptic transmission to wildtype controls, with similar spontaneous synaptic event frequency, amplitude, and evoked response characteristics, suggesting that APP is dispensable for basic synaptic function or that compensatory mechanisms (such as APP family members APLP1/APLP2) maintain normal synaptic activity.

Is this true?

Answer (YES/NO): NO